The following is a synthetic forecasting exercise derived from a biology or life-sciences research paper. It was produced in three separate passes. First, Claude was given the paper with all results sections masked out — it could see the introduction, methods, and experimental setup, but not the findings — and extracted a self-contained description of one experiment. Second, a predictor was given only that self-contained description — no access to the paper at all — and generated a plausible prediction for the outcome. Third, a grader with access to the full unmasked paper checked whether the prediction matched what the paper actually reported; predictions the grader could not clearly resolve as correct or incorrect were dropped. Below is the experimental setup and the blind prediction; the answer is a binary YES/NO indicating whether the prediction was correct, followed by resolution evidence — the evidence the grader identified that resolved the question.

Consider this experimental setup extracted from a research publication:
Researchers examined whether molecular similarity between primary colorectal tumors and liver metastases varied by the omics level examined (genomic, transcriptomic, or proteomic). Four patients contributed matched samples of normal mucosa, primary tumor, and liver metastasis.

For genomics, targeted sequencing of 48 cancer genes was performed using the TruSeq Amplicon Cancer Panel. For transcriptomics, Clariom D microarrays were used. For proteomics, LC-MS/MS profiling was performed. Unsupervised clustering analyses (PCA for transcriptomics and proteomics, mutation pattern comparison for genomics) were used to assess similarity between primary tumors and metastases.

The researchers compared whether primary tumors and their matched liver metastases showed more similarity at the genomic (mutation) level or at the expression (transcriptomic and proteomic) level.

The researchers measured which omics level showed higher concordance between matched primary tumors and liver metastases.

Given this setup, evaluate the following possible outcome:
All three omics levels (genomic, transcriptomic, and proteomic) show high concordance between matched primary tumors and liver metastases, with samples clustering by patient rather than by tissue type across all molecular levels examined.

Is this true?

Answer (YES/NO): NO